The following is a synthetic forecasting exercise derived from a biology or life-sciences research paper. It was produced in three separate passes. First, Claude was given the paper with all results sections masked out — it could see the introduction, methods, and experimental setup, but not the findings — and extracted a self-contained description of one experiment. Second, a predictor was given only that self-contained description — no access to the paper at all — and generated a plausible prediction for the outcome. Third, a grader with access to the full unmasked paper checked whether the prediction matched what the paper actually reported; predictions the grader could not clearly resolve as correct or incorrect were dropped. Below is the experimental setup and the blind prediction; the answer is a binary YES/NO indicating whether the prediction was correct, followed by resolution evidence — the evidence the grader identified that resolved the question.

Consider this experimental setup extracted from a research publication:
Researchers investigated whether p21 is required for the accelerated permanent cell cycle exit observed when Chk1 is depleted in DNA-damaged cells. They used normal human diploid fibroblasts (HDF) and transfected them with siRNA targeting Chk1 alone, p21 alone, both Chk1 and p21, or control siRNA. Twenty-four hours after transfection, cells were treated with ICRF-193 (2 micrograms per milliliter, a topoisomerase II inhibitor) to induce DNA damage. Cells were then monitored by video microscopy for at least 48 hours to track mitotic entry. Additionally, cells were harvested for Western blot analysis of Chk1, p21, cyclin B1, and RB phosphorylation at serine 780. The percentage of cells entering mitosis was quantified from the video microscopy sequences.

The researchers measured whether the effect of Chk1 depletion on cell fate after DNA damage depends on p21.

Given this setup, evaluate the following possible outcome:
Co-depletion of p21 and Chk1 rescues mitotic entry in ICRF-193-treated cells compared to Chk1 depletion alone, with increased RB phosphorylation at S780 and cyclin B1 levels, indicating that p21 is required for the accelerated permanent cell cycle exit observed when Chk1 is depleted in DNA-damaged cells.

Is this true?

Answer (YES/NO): YES